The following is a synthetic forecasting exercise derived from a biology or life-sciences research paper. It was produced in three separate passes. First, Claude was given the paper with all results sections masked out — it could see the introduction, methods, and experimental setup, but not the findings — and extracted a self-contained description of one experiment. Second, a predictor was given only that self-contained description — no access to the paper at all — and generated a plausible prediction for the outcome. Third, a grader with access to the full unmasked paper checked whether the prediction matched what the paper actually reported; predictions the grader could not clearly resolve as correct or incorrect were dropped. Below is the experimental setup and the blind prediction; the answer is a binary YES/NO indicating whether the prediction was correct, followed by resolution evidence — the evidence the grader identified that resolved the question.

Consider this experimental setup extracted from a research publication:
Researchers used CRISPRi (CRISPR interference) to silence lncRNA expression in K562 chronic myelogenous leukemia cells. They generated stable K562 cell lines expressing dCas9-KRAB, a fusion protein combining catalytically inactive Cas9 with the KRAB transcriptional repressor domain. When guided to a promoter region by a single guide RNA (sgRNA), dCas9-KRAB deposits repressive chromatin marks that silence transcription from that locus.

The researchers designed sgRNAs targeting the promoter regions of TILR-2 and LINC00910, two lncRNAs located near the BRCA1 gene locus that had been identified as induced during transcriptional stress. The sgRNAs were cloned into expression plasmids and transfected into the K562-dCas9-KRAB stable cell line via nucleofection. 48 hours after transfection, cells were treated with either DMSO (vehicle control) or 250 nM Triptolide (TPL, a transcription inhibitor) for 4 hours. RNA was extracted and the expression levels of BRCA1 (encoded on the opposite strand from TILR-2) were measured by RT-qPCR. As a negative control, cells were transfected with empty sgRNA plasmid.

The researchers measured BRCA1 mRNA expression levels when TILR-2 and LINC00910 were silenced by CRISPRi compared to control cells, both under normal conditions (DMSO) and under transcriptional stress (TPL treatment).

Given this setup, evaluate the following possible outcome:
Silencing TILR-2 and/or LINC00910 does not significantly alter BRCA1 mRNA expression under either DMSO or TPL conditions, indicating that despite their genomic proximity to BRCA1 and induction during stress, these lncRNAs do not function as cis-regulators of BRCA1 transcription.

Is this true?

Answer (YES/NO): NO